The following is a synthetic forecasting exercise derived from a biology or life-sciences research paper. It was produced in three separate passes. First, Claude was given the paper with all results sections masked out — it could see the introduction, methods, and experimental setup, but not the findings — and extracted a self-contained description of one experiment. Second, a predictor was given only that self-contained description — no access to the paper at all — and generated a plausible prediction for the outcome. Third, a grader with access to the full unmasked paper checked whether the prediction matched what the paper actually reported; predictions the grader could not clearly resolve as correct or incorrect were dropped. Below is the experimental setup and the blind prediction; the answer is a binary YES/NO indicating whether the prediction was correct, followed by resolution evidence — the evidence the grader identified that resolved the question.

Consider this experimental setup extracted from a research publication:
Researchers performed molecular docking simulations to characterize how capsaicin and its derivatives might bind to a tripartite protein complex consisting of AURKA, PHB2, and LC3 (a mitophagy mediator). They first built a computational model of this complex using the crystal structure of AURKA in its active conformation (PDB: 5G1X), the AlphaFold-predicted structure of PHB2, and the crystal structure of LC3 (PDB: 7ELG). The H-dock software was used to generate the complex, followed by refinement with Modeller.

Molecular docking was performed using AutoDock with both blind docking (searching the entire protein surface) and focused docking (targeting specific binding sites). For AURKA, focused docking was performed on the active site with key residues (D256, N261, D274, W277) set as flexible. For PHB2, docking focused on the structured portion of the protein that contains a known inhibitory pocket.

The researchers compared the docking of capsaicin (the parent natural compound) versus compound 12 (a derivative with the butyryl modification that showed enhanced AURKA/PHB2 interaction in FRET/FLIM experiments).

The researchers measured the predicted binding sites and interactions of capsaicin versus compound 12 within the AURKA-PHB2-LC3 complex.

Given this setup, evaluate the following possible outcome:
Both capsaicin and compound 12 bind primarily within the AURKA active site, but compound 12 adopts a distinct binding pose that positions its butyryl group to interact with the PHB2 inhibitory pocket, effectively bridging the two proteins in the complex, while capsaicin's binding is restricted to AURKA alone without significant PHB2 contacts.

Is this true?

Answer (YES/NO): NO